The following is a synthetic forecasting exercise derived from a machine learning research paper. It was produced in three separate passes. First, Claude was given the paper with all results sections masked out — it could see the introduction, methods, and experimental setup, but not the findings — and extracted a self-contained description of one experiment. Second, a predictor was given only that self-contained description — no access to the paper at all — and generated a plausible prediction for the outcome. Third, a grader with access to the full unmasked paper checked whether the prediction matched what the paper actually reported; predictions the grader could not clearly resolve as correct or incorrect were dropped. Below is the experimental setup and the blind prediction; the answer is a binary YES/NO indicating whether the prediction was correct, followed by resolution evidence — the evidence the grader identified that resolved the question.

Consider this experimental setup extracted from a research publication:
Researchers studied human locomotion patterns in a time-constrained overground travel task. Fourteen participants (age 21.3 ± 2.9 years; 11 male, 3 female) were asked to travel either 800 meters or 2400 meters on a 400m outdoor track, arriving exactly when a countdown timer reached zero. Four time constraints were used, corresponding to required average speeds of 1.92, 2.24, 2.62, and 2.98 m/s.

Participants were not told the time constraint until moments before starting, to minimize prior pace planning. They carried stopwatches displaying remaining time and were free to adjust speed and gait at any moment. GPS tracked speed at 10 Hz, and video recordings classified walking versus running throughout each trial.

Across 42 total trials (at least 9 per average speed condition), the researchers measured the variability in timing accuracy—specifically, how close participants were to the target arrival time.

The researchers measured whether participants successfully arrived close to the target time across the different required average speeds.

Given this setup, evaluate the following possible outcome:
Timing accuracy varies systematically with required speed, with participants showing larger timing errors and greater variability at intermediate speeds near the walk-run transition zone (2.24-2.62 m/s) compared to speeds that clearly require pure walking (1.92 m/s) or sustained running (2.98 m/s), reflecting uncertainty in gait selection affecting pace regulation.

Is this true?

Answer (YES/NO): NO